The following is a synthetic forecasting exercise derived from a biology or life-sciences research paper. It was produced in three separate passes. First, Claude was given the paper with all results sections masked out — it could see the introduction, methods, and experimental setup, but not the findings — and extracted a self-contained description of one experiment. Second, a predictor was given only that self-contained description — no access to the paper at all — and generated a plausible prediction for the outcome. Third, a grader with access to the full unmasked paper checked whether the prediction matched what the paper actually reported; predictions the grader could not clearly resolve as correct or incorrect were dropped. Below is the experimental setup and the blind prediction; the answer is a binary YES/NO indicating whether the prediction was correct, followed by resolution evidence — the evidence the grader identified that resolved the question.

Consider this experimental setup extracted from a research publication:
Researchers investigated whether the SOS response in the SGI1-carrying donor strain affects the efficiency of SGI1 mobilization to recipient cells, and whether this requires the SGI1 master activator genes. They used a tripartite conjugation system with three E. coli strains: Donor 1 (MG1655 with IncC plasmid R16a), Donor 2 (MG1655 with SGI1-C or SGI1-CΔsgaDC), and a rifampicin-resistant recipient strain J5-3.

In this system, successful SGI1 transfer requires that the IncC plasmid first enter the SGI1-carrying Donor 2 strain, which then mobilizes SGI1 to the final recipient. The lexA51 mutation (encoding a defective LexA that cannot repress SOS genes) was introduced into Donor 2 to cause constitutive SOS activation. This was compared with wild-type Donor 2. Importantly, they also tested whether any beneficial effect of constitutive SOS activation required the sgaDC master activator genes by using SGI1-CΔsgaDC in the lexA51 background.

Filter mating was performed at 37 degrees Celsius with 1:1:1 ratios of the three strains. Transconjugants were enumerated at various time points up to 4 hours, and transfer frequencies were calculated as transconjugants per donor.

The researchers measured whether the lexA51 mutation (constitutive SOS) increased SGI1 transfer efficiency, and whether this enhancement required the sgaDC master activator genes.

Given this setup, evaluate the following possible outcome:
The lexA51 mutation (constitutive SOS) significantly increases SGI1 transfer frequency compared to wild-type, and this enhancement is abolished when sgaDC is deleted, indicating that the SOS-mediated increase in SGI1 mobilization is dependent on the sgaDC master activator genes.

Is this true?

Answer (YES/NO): YES